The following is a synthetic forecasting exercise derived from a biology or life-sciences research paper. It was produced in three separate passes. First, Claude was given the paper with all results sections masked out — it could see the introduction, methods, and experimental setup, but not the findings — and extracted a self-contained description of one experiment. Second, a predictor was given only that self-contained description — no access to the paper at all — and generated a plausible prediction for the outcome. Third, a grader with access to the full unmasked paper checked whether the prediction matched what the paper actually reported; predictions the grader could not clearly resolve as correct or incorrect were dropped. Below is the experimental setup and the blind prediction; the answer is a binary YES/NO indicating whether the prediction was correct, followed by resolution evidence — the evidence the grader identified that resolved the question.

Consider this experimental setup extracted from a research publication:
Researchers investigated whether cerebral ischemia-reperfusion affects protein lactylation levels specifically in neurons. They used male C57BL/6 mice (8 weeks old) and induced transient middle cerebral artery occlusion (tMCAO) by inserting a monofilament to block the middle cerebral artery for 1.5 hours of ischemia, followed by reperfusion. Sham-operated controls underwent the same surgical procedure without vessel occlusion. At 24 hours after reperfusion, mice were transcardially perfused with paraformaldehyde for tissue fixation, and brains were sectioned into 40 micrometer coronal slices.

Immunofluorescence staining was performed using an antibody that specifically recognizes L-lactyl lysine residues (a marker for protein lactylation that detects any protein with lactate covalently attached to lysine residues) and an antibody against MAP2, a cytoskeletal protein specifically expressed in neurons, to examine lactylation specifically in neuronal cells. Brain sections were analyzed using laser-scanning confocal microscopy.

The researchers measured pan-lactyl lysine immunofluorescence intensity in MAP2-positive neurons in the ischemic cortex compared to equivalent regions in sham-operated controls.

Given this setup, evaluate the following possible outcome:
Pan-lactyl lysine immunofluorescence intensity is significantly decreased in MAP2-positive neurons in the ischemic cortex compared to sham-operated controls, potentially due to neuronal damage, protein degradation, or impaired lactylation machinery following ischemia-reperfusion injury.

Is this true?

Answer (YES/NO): NO